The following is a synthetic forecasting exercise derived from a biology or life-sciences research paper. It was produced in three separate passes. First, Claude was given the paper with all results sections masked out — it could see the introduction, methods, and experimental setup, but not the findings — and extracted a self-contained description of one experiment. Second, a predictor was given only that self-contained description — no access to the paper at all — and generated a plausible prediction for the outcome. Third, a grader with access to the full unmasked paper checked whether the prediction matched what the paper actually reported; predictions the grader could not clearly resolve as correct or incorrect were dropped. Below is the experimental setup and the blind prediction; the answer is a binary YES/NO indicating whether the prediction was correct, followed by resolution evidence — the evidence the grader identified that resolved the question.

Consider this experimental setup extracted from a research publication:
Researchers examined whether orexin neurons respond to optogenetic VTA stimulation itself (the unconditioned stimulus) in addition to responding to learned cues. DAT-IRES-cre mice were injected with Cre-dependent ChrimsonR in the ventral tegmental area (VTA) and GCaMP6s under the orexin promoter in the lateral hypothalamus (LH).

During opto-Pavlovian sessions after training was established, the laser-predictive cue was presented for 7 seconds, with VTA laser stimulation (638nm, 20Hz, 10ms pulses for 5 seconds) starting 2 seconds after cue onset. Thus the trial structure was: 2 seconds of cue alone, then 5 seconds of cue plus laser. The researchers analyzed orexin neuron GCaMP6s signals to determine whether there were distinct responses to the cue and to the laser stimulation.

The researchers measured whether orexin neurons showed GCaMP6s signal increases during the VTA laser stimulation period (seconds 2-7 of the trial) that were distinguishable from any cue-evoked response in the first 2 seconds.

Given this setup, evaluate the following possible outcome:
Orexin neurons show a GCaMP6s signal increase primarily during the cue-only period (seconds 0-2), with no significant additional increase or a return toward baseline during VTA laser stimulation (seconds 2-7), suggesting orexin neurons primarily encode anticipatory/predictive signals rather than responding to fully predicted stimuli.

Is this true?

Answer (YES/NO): NO